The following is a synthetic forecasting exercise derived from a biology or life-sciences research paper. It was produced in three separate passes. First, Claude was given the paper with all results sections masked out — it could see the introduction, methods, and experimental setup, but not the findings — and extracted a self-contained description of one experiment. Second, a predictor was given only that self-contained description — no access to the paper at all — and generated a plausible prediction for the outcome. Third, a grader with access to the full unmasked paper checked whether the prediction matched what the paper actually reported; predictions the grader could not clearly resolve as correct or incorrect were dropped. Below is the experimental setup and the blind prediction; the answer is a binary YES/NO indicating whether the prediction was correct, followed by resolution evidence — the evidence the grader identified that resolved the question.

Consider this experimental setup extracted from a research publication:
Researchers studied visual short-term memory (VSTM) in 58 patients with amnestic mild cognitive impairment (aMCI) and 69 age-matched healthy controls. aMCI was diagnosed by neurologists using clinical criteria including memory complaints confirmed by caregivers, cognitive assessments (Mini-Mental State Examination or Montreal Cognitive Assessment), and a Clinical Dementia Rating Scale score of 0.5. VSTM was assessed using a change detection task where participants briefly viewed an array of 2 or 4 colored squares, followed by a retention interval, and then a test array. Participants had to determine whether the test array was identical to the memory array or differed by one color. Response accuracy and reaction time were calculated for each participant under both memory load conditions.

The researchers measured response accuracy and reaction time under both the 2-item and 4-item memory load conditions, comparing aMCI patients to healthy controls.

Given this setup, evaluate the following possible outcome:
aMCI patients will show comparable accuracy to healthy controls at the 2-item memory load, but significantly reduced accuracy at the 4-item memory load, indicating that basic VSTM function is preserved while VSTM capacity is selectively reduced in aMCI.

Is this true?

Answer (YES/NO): NO